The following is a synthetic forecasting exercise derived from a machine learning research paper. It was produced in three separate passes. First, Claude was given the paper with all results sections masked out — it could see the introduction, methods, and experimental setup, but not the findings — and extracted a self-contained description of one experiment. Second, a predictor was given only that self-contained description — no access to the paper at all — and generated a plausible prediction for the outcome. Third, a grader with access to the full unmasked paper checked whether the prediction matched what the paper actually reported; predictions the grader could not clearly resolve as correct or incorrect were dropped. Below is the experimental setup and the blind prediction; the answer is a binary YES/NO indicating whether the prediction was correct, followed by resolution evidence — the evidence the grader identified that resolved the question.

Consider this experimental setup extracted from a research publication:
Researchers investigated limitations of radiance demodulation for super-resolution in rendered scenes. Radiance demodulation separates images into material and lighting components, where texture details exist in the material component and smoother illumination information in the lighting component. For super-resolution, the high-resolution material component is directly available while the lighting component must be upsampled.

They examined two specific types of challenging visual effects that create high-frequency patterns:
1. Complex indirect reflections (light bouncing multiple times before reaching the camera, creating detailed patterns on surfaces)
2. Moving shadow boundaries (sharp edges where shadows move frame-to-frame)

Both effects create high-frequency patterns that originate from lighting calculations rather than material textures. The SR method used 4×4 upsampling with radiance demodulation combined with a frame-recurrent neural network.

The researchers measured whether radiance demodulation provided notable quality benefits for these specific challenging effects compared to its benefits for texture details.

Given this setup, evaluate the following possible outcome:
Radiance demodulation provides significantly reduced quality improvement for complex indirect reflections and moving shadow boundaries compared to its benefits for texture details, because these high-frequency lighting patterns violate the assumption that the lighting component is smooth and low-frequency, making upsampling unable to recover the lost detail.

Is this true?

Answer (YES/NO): YES